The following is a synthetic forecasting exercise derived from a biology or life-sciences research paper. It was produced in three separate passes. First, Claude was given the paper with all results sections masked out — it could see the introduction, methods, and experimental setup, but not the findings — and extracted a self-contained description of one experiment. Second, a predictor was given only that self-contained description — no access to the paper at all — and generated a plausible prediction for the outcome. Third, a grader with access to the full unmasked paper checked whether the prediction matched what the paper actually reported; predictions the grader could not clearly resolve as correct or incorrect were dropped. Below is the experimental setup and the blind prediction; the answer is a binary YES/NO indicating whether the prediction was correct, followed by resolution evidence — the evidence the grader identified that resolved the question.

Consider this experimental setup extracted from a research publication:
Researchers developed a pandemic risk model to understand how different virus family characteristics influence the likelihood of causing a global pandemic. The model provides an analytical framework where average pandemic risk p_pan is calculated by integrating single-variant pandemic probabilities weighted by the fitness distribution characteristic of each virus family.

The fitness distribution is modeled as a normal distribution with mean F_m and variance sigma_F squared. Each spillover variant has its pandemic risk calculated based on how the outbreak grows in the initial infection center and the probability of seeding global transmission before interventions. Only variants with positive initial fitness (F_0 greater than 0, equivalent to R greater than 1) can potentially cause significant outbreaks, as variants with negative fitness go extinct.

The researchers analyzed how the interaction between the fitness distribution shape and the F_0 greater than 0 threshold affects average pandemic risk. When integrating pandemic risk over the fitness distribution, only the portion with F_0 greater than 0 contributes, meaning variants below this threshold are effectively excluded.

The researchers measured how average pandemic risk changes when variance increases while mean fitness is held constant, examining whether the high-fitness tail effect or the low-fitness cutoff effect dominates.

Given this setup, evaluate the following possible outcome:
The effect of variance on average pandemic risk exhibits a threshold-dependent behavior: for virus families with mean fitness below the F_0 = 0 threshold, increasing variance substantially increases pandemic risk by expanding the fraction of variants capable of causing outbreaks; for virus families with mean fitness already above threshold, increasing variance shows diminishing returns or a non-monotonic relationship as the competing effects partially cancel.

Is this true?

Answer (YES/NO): NO